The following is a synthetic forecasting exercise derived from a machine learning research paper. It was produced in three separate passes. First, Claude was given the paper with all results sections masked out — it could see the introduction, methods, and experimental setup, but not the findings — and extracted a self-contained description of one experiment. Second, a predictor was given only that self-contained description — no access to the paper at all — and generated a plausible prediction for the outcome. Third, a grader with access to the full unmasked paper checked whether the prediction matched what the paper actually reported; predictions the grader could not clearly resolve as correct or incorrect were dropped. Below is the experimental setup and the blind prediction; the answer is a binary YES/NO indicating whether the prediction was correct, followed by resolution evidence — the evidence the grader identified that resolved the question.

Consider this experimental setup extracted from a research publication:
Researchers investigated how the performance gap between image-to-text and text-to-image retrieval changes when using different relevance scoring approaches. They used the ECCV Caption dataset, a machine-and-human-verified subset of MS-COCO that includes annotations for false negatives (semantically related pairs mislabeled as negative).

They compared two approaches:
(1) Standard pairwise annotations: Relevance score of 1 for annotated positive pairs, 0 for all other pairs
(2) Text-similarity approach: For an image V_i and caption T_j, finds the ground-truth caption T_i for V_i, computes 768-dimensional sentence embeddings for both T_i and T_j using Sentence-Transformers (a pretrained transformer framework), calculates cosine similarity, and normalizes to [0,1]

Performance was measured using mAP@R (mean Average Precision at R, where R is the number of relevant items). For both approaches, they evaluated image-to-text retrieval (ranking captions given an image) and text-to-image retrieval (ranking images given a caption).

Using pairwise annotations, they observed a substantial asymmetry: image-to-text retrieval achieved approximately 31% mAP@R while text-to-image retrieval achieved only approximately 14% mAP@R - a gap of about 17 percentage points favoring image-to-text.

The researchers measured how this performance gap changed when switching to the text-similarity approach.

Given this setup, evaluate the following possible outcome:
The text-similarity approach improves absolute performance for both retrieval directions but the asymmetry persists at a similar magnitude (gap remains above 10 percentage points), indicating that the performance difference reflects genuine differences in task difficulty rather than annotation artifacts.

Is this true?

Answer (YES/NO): NO